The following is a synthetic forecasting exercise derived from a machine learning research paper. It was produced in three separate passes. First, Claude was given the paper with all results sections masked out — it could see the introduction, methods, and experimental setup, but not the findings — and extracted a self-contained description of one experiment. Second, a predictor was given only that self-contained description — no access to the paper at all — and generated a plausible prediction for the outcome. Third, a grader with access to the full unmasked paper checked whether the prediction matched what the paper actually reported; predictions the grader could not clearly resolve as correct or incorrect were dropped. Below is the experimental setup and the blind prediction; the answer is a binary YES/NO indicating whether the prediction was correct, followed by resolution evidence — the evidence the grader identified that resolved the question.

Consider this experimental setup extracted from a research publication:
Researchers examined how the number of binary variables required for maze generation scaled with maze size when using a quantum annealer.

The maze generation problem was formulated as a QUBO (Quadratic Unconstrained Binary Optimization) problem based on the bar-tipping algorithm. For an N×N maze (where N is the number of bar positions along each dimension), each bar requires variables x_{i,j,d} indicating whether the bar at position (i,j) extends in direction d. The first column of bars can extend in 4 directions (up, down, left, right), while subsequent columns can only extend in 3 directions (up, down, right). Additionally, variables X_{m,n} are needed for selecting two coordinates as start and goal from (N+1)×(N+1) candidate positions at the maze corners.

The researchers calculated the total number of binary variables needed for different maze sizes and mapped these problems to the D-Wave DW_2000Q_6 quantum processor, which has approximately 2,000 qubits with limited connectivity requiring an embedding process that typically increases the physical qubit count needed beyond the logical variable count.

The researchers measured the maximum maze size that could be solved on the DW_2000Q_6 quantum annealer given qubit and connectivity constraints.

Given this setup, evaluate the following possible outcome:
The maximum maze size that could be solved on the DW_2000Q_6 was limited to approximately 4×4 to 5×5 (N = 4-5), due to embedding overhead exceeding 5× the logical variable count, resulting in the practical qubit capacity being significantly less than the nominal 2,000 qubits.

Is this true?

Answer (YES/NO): NO